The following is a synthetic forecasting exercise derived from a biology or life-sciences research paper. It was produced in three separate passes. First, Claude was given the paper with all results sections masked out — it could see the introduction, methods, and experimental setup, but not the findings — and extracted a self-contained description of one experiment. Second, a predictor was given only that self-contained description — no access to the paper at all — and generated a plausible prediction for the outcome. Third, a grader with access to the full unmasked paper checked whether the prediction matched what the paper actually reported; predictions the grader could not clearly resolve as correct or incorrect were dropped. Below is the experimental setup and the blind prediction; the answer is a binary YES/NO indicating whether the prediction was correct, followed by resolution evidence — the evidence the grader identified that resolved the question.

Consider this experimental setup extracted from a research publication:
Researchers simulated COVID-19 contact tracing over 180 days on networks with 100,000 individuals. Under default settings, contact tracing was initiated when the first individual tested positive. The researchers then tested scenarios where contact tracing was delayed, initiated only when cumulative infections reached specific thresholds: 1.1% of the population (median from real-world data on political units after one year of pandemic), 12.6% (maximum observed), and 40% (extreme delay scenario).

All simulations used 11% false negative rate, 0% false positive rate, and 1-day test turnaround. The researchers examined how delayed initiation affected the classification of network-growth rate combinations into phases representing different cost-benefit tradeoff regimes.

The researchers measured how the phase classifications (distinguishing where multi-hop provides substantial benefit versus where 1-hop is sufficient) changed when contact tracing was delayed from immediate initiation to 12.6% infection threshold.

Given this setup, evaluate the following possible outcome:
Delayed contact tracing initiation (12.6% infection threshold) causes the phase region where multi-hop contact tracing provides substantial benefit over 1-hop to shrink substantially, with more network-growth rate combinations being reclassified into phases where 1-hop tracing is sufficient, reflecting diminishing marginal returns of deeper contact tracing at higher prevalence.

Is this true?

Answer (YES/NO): NO